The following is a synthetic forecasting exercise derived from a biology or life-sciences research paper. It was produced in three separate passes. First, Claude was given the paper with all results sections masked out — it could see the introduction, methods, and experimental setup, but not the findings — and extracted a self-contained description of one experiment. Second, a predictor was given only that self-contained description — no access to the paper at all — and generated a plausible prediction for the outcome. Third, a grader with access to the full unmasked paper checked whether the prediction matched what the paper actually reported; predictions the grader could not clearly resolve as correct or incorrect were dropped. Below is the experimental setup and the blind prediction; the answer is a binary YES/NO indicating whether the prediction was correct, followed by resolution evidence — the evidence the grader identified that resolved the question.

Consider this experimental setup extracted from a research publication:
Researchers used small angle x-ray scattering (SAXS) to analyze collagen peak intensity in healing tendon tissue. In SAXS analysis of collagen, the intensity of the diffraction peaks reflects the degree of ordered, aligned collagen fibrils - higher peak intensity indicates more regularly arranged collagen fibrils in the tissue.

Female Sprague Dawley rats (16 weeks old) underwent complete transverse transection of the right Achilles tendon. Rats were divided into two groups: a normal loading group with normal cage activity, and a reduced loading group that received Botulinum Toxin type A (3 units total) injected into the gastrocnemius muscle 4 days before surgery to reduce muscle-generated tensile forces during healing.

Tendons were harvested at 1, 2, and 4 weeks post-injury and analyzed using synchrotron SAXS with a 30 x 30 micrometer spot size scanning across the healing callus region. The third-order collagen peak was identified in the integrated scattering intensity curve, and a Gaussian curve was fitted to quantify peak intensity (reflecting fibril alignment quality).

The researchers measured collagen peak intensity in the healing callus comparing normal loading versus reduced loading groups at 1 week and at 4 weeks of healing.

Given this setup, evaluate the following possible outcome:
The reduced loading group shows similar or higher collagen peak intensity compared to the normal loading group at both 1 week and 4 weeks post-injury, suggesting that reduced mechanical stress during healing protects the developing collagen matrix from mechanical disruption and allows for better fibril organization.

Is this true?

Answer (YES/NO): NO